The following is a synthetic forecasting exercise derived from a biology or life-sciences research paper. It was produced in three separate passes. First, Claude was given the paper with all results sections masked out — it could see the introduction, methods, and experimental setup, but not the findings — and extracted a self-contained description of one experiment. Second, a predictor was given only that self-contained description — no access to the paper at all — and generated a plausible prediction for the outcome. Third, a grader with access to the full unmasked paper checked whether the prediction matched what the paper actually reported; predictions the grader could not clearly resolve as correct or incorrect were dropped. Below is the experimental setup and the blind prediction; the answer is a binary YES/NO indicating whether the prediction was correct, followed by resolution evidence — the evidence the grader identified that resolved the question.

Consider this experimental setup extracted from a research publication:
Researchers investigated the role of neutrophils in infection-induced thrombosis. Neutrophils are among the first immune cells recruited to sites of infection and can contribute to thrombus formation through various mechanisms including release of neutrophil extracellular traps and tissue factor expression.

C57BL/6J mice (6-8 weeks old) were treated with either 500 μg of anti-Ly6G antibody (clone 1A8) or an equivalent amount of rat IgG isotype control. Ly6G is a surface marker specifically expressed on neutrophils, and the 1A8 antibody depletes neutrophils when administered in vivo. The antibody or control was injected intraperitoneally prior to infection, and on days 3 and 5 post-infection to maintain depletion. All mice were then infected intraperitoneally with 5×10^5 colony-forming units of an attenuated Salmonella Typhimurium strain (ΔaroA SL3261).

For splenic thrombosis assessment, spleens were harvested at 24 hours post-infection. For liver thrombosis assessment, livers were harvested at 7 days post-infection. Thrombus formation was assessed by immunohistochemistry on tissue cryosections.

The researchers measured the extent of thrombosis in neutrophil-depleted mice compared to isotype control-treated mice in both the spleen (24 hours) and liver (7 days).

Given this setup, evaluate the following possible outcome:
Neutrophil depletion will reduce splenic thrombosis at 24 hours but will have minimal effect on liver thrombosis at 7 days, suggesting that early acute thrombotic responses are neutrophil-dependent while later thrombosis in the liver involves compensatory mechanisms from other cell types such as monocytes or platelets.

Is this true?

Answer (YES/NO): NO